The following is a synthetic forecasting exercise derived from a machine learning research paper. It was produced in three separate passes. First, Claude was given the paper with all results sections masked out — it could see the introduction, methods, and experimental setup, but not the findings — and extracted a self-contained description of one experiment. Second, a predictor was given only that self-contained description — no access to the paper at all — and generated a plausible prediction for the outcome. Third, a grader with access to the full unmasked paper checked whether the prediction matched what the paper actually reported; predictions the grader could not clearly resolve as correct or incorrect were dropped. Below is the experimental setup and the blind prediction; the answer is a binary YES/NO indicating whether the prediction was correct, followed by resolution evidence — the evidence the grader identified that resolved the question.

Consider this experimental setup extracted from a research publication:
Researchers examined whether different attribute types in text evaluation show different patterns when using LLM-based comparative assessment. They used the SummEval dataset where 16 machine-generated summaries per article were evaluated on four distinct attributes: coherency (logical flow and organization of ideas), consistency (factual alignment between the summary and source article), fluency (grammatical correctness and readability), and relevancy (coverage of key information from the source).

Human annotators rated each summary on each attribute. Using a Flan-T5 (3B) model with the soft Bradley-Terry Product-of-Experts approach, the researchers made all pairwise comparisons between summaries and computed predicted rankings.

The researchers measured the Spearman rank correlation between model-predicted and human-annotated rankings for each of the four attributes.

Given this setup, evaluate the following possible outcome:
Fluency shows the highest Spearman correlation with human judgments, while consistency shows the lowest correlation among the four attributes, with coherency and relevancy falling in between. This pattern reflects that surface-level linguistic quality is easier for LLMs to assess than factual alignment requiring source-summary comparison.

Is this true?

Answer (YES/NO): NO